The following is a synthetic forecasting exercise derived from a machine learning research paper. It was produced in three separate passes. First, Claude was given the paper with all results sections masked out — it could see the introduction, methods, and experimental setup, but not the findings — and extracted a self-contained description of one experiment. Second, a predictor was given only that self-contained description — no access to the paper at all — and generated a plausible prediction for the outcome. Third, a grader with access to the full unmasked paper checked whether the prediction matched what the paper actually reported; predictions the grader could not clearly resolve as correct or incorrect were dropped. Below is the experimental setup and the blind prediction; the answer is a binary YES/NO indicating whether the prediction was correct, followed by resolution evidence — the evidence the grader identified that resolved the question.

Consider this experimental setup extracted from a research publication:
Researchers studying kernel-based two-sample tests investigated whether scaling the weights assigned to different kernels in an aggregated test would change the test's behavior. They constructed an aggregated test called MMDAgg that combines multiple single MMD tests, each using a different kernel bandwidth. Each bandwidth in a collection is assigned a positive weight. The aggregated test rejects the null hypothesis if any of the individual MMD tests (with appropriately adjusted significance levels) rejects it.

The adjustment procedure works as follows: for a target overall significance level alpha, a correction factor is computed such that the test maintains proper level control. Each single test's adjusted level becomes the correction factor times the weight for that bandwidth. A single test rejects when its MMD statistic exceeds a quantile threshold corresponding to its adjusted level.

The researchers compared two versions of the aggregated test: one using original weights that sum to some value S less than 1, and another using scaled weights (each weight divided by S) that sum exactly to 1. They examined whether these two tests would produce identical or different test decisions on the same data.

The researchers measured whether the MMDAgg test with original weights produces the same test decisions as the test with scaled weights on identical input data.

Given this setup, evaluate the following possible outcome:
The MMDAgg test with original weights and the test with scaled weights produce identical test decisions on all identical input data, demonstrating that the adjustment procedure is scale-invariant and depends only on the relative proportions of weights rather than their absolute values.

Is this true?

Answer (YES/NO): YES